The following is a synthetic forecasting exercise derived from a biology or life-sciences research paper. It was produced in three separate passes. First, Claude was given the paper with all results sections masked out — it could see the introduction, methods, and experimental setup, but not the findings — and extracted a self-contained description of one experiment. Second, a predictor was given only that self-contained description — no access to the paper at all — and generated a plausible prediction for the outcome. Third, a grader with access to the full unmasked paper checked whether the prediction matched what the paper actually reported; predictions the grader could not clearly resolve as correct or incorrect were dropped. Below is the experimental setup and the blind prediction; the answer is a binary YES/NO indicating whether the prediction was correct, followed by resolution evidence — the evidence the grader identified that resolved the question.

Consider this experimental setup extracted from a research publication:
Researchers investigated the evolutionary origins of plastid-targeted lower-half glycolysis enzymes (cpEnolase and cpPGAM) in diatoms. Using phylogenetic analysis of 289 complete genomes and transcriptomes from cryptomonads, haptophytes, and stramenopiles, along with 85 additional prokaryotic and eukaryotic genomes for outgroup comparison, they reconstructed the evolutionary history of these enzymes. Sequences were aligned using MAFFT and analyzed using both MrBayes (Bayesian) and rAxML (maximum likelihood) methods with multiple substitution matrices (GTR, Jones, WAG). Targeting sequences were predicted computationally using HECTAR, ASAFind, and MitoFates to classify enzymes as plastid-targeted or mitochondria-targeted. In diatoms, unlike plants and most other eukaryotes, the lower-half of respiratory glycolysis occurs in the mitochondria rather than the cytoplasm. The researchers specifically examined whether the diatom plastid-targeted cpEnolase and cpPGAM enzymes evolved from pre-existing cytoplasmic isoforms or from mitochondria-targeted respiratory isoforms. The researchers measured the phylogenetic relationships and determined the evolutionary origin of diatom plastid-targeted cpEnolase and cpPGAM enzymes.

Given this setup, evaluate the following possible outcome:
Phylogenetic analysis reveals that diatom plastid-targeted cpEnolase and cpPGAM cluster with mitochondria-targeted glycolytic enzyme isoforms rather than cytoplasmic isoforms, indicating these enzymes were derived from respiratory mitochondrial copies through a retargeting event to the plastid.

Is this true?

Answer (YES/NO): YES